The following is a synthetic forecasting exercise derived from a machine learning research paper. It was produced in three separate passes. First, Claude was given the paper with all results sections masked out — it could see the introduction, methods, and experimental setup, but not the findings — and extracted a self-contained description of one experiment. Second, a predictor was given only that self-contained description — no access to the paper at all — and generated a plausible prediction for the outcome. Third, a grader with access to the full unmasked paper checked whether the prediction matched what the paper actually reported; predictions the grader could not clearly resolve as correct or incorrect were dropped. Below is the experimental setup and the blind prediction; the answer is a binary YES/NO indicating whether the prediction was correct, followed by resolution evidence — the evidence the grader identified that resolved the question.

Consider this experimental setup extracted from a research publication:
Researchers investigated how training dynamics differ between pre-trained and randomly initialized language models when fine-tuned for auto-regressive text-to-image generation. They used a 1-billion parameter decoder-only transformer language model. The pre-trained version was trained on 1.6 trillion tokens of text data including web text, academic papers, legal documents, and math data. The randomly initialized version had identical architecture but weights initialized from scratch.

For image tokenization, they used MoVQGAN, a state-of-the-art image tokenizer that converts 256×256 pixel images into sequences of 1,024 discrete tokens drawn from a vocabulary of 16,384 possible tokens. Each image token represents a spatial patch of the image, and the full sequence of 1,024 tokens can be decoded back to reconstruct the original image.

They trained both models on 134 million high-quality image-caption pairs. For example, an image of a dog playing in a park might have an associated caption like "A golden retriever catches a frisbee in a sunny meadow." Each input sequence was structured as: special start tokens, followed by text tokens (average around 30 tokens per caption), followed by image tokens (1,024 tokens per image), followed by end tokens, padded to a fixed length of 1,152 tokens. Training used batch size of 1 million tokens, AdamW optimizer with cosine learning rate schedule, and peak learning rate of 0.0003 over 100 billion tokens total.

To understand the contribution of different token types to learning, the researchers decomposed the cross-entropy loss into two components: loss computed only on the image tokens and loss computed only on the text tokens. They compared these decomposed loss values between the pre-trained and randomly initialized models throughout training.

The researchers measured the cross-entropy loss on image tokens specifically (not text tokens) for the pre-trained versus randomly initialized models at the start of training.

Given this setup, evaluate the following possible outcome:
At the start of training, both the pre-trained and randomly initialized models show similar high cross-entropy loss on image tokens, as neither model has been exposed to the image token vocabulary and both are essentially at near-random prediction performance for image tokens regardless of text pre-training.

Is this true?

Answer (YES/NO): YES